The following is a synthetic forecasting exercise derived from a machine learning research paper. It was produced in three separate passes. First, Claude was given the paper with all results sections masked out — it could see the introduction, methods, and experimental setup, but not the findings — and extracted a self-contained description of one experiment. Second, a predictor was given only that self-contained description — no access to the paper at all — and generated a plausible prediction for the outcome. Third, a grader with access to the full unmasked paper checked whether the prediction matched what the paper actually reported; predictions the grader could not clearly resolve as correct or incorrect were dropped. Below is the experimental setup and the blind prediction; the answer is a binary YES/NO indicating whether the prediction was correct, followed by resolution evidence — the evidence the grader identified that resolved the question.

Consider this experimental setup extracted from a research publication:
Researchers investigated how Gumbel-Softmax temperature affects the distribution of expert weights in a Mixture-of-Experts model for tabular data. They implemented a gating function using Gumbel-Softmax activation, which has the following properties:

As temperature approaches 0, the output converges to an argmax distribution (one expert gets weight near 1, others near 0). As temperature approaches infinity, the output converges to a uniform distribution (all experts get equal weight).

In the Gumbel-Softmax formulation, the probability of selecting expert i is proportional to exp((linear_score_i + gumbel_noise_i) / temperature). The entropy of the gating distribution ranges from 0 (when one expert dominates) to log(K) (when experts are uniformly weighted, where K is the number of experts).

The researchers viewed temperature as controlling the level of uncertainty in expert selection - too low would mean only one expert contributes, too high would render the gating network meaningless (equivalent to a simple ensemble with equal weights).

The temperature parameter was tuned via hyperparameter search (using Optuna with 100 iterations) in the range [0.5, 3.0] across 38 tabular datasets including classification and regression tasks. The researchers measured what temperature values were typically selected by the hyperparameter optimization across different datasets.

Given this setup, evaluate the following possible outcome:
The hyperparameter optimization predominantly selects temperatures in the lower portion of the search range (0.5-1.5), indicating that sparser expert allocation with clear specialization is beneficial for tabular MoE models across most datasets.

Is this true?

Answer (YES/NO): NO